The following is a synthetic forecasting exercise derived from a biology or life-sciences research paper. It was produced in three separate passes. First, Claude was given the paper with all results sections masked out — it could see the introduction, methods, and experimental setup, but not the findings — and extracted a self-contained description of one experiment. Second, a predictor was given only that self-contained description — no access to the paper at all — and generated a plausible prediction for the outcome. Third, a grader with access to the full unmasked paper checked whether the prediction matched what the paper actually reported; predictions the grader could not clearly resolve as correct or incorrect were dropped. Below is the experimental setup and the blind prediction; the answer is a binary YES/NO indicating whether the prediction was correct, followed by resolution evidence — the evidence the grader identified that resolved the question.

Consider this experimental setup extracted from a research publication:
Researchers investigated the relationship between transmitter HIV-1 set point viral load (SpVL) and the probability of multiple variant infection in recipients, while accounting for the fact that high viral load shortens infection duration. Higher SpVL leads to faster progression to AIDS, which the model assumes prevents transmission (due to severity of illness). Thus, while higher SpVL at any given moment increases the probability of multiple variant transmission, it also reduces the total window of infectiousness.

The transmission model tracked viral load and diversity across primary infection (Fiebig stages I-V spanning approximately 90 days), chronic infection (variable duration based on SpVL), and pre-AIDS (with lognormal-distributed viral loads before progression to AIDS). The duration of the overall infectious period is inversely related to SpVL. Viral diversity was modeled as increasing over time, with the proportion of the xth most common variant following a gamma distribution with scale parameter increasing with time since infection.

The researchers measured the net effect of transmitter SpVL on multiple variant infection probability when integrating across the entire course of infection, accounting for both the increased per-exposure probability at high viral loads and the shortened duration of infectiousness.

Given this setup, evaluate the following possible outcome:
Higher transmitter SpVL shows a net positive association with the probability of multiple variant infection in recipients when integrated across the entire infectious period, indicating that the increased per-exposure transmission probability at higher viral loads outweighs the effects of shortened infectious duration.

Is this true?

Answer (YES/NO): YES